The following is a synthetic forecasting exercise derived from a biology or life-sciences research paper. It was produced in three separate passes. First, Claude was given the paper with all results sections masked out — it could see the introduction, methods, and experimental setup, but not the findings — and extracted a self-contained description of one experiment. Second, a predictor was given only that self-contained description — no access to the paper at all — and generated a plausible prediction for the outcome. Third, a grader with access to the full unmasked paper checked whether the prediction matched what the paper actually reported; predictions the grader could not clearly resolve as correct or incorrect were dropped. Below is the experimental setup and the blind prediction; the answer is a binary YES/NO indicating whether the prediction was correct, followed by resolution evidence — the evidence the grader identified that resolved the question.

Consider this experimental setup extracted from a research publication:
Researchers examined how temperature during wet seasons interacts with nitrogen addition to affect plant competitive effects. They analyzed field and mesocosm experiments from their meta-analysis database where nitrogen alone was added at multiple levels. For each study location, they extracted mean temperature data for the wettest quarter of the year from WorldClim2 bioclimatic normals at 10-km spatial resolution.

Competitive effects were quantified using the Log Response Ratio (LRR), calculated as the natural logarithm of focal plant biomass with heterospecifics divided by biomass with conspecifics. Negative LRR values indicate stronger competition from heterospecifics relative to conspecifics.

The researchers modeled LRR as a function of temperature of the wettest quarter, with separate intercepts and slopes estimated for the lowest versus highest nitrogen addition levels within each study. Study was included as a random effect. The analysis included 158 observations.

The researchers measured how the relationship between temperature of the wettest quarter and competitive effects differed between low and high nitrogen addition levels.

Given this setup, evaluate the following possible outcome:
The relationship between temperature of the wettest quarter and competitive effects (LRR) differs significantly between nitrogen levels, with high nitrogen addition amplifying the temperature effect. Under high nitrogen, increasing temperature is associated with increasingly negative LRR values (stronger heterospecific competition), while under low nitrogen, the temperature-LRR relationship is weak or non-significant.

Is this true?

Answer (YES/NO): NO